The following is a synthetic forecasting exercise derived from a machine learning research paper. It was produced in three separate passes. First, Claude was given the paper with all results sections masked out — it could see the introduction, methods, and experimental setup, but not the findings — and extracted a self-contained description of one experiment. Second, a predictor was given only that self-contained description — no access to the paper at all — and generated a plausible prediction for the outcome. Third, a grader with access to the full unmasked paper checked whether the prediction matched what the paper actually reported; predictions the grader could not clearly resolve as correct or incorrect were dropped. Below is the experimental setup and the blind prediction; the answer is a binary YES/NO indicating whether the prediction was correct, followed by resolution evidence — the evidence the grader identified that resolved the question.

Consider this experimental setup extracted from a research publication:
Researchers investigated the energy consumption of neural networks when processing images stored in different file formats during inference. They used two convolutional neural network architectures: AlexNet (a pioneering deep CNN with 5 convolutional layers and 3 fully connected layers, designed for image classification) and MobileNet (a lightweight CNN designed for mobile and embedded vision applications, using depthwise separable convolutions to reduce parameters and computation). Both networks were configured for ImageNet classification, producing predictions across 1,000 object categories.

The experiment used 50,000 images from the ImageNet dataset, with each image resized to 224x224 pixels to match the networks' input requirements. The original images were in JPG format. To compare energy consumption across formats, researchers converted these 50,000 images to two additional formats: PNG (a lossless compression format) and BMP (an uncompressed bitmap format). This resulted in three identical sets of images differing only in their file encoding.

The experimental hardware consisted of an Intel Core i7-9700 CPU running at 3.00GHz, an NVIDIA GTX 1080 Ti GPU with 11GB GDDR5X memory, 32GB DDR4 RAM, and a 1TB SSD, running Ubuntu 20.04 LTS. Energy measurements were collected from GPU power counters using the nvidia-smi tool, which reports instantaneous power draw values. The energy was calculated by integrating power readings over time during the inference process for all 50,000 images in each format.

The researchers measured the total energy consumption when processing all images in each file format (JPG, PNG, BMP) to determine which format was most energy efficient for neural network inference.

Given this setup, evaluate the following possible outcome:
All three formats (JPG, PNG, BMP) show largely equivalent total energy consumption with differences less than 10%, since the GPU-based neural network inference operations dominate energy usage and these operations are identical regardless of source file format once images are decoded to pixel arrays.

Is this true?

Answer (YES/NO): NO